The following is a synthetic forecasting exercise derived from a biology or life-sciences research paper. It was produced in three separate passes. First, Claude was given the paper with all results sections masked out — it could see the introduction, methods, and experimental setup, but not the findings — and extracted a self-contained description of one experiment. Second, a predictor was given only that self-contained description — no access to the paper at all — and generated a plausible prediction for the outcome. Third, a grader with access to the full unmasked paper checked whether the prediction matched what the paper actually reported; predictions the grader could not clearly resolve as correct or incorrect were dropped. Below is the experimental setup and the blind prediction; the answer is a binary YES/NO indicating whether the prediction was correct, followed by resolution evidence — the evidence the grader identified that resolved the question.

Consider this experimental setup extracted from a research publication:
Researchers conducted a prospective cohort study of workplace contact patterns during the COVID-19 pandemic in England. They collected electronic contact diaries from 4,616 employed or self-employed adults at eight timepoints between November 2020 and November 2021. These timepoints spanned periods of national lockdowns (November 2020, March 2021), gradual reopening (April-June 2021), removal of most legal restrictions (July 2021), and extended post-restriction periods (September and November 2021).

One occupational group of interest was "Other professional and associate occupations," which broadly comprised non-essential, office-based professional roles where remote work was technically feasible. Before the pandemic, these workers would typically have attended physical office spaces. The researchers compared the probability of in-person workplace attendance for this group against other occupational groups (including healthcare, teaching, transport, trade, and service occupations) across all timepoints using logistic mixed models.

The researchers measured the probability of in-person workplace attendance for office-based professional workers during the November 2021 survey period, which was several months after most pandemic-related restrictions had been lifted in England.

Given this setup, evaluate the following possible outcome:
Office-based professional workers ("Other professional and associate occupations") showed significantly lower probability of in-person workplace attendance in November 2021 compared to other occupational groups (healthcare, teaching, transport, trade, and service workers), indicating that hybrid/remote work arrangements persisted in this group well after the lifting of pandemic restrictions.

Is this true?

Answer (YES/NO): YES